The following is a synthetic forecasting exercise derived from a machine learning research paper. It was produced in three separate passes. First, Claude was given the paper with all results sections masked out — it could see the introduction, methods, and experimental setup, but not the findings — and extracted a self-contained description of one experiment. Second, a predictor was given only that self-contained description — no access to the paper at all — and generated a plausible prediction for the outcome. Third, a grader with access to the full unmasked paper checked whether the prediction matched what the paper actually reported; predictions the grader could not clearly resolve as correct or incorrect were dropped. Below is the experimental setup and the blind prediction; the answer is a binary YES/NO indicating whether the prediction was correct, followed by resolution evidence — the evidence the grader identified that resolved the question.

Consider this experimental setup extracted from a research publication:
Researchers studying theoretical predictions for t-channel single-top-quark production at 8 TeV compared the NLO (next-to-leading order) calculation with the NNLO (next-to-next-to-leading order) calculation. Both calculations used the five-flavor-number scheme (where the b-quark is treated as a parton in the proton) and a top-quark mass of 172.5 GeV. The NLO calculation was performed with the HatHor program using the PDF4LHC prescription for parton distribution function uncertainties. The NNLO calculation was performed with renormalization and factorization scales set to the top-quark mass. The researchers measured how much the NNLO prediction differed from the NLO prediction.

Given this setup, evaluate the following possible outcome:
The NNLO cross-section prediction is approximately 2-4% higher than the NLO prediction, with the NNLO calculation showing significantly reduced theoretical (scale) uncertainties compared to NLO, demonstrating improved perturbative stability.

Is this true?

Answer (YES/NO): NO